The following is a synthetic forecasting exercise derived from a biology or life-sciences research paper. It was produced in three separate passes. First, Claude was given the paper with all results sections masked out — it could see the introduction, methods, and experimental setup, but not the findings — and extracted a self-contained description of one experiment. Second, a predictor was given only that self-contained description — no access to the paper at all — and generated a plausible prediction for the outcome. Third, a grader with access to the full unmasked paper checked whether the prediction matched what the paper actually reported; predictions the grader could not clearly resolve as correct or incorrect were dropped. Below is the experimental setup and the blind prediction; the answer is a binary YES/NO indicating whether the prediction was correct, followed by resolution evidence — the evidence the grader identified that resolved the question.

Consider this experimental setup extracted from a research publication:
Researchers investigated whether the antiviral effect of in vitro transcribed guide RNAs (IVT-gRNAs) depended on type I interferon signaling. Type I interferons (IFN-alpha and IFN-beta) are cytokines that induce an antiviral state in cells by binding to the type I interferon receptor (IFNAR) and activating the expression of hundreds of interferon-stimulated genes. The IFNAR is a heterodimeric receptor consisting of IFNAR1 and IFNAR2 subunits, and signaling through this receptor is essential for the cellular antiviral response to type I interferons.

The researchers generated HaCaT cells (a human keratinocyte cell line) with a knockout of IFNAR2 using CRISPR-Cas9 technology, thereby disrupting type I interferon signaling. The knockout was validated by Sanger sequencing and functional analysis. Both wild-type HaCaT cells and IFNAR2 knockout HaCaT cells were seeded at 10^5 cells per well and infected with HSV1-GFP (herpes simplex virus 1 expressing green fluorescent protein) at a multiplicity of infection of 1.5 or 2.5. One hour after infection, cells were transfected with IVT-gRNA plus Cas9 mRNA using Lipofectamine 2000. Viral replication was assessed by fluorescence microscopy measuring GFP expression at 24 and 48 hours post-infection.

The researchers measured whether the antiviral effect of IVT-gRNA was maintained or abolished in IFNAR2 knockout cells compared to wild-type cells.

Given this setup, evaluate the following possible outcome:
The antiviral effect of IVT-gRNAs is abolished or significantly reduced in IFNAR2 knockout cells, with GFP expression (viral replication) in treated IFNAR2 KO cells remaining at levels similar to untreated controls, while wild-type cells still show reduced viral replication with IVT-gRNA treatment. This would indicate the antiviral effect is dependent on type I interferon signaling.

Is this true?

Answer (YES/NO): NO